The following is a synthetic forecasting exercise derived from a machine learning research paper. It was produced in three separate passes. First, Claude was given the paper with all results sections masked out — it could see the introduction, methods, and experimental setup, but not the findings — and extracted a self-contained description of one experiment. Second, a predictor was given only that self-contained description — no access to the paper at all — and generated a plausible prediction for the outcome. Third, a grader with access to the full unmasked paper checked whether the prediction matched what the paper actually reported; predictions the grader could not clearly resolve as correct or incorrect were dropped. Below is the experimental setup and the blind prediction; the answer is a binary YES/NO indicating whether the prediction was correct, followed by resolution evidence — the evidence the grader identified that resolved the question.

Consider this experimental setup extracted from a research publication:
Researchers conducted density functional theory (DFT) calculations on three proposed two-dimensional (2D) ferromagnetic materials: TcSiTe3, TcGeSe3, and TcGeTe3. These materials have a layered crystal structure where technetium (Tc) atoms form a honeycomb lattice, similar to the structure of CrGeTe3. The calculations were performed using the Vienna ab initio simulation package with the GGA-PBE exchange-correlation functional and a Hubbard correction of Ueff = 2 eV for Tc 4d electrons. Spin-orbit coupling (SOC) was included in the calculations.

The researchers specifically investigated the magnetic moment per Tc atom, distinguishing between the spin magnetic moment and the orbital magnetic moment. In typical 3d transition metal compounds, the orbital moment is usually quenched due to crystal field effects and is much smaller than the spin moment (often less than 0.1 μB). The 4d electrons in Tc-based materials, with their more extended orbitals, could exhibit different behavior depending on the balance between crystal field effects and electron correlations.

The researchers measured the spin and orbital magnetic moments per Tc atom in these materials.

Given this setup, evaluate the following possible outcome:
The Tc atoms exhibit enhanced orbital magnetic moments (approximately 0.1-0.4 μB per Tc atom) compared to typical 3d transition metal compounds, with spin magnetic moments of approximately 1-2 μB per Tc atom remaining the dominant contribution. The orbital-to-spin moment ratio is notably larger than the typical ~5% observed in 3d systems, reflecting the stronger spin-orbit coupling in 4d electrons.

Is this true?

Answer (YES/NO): NO